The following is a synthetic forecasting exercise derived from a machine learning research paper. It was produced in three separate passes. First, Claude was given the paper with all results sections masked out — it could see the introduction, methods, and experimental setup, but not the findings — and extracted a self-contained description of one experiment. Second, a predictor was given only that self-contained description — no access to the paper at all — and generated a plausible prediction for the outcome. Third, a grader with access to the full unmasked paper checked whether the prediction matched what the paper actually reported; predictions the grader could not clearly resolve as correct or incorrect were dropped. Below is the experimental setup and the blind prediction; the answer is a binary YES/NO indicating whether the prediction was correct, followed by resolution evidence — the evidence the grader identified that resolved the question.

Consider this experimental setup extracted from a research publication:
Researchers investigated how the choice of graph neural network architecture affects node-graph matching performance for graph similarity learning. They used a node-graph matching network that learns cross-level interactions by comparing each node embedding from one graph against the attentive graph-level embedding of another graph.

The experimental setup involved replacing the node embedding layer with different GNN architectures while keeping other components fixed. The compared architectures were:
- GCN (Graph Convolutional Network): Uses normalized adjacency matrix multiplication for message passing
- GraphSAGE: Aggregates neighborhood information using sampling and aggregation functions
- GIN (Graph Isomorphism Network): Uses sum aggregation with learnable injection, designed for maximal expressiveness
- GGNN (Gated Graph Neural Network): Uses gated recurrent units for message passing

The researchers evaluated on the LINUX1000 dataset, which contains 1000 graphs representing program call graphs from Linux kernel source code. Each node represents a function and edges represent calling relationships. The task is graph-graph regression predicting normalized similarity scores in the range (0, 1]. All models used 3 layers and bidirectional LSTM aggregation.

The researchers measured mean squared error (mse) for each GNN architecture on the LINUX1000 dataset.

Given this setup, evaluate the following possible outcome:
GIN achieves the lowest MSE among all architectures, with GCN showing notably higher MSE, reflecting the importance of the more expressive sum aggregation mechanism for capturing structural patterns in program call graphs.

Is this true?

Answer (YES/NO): YES